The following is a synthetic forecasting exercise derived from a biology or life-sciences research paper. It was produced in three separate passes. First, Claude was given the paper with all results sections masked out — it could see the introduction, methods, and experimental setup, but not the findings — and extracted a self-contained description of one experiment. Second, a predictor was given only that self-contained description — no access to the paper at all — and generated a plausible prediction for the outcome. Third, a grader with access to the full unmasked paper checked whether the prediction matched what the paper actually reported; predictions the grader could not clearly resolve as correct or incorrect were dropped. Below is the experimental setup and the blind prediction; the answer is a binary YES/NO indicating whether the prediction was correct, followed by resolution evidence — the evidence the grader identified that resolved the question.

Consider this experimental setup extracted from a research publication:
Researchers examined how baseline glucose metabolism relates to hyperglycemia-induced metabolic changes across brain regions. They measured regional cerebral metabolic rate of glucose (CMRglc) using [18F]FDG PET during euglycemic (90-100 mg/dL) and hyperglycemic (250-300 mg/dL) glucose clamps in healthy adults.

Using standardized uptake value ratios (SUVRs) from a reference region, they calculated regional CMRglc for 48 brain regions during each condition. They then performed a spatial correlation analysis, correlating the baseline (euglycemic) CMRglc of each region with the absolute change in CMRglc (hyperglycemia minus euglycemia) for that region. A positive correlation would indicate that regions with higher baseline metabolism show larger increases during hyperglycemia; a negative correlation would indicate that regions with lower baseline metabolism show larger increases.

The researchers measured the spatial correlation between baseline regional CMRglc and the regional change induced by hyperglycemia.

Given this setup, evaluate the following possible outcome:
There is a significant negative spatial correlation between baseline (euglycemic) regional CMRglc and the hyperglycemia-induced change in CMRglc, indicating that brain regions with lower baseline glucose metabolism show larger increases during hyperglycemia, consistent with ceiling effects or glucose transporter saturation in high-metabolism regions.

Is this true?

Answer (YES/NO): YES